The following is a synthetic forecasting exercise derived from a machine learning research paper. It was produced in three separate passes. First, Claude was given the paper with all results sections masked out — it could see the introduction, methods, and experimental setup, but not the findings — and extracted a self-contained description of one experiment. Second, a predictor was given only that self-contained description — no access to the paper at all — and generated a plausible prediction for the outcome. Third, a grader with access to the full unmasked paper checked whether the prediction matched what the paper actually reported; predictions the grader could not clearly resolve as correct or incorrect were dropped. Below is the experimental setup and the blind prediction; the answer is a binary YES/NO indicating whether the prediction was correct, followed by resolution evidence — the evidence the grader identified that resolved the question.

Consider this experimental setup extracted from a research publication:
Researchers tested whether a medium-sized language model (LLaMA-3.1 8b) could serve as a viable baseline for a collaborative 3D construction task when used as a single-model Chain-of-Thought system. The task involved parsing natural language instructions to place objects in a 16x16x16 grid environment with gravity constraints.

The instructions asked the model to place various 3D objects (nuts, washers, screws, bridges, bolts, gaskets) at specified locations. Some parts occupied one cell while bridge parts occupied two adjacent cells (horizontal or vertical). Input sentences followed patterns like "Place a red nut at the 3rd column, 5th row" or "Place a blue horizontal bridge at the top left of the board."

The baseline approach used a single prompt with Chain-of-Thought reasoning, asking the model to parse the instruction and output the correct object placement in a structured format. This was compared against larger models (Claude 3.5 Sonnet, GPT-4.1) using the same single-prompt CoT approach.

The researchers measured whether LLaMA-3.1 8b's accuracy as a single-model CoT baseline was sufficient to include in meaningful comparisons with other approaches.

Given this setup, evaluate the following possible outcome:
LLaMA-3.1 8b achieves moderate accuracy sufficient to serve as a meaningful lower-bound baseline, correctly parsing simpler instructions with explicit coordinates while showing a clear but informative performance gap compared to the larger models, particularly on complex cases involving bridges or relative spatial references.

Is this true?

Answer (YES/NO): NO